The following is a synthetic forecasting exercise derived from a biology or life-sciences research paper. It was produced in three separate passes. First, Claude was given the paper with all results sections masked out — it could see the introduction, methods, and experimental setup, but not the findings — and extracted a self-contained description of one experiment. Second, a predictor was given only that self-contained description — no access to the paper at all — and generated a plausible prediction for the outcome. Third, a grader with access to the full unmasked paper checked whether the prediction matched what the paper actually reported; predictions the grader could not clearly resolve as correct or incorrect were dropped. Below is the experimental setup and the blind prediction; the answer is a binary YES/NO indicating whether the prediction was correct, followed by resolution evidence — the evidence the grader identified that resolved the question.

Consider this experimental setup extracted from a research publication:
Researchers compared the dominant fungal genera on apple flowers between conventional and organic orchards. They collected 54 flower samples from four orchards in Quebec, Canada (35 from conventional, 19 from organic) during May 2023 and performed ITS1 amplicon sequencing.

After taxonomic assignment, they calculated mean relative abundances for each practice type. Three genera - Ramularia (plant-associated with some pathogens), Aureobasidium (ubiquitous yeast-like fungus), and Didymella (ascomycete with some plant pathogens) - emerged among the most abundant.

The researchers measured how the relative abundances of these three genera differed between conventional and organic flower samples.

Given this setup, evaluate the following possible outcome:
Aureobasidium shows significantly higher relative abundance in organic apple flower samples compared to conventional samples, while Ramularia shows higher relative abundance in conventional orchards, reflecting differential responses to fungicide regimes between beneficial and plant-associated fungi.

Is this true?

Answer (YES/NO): NO